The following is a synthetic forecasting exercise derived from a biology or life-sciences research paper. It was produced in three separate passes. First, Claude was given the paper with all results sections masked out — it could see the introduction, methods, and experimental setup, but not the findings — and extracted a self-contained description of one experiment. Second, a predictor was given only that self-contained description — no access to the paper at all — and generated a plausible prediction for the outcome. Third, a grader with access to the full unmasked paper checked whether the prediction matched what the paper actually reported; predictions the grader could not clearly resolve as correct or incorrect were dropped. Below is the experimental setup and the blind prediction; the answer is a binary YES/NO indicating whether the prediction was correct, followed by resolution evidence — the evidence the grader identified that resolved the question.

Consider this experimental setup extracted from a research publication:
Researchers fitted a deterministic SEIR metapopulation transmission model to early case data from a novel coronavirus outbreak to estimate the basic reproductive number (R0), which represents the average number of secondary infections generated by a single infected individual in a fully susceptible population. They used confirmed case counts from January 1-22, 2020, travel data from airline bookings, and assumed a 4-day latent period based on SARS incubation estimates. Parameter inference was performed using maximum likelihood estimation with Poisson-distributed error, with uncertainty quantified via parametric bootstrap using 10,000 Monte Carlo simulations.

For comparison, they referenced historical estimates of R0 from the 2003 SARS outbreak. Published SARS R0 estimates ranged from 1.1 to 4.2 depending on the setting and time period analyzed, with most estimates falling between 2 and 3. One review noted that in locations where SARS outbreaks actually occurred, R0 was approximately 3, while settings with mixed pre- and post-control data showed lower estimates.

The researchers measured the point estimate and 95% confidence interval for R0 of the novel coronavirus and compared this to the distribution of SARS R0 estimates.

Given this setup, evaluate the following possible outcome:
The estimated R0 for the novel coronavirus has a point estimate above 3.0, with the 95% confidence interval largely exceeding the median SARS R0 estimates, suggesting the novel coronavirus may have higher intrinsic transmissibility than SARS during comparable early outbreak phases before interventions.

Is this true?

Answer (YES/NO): YES